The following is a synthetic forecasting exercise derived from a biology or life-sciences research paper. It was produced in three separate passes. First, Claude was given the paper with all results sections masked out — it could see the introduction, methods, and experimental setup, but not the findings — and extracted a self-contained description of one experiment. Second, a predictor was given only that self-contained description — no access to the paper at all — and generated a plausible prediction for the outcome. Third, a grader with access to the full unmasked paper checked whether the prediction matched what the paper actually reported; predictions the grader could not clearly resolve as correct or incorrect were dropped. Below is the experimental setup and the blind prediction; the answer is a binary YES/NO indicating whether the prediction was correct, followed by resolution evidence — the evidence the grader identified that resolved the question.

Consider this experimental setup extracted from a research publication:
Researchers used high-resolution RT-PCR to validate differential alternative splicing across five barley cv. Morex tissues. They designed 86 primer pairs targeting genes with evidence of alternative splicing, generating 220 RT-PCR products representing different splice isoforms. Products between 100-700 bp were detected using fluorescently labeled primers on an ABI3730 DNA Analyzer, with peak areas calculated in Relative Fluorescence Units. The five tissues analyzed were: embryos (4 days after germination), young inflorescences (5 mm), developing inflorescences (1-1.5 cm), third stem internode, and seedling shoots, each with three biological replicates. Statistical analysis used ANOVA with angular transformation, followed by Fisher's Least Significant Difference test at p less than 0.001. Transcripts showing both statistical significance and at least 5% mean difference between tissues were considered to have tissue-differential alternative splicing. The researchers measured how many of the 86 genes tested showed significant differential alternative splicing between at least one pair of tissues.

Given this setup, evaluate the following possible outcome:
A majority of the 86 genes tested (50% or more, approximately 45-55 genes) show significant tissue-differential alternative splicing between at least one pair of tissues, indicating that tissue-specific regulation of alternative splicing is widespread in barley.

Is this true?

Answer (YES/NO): YES